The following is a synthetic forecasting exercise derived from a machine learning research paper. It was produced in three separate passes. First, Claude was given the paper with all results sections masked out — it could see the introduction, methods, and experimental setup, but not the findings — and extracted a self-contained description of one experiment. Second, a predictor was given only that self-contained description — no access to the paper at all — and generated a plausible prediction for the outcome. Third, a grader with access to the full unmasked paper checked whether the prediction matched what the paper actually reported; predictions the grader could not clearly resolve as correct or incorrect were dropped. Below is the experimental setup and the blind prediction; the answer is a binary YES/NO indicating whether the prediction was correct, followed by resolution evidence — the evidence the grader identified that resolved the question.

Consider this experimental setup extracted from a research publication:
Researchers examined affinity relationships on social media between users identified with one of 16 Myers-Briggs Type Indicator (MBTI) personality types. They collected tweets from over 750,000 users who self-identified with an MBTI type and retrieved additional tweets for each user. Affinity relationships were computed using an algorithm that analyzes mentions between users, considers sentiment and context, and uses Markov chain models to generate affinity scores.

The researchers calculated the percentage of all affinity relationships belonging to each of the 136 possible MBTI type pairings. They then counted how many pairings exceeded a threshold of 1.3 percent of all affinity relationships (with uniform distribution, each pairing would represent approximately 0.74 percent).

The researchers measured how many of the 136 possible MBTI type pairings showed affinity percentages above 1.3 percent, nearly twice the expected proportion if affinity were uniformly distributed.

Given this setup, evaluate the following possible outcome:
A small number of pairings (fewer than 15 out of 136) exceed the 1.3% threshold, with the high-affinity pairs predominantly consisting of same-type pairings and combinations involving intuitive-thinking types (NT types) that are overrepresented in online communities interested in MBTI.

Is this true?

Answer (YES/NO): NO